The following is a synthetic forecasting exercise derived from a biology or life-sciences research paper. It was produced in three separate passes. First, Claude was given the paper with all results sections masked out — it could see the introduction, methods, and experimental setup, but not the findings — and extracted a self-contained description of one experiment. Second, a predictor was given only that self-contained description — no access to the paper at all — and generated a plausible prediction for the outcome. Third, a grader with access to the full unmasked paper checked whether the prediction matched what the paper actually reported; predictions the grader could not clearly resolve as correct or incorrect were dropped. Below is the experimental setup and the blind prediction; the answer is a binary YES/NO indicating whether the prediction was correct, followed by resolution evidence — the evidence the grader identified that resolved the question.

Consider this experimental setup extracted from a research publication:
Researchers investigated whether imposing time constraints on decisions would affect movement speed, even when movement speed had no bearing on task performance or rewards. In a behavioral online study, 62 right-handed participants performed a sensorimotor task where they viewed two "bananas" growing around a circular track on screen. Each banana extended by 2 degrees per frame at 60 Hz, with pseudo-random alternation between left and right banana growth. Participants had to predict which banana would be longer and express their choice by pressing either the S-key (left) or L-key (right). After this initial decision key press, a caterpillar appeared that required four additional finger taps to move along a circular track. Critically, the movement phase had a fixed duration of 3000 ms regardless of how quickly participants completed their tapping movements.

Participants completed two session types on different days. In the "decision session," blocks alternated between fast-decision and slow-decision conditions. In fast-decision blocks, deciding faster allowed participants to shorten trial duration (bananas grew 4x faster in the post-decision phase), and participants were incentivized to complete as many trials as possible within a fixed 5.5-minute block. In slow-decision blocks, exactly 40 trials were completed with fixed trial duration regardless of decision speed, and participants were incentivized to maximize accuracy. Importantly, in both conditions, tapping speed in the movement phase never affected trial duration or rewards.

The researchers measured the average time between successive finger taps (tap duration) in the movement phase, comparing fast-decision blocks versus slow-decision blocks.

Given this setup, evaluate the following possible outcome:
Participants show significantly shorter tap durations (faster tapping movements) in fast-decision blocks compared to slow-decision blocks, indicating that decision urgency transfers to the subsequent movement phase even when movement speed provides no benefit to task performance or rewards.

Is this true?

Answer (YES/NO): YES